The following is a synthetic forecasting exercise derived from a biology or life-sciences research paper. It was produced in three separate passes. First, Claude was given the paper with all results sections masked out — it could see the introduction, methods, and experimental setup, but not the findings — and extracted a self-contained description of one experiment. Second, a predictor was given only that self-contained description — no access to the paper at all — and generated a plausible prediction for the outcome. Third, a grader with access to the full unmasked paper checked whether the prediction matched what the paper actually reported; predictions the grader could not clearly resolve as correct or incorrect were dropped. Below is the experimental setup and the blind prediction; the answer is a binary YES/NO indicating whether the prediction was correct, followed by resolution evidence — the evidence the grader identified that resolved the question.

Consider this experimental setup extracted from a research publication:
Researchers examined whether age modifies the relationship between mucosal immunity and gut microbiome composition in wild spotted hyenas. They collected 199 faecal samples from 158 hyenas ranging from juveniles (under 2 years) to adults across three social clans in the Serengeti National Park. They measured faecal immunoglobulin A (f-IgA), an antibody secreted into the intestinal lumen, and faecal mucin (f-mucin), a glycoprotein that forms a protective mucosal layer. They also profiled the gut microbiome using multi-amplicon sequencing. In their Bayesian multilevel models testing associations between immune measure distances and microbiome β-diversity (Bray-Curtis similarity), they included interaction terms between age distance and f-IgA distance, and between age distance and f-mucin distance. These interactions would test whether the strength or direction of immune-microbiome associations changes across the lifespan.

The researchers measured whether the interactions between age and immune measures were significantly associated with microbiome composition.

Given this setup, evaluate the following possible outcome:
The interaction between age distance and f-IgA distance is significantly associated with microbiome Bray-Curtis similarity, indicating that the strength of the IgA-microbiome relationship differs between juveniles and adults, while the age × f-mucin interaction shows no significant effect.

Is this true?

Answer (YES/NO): NO